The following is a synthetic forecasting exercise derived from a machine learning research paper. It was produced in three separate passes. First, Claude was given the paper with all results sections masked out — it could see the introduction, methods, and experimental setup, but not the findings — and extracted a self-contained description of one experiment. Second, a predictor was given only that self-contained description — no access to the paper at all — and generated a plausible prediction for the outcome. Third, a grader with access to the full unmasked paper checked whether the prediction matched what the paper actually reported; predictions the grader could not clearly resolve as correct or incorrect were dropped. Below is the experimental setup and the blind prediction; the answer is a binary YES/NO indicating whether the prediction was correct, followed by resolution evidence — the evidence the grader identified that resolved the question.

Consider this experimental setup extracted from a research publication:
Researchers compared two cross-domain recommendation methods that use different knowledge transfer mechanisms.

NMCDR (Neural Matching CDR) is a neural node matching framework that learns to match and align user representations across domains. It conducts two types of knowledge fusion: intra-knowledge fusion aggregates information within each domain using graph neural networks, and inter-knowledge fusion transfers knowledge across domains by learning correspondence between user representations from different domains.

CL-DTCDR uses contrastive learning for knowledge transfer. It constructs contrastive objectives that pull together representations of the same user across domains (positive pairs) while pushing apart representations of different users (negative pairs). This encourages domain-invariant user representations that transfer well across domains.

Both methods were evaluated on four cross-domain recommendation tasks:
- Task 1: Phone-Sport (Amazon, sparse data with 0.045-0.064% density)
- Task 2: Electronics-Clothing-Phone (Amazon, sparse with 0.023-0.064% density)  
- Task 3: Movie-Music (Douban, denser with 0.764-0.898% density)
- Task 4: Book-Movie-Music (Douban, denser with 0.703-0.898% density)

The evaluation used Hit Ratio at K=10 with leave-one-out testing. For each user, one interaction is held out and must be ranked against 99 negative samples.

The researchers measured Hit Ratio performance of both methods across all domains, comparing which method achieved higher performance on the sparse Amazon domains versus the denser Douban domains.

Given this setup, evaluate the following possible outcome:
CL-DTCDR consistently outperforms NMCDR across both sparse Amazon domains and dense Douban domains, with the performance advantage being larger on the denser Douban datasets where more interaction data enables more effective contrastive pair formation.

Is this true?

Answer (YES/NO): NO